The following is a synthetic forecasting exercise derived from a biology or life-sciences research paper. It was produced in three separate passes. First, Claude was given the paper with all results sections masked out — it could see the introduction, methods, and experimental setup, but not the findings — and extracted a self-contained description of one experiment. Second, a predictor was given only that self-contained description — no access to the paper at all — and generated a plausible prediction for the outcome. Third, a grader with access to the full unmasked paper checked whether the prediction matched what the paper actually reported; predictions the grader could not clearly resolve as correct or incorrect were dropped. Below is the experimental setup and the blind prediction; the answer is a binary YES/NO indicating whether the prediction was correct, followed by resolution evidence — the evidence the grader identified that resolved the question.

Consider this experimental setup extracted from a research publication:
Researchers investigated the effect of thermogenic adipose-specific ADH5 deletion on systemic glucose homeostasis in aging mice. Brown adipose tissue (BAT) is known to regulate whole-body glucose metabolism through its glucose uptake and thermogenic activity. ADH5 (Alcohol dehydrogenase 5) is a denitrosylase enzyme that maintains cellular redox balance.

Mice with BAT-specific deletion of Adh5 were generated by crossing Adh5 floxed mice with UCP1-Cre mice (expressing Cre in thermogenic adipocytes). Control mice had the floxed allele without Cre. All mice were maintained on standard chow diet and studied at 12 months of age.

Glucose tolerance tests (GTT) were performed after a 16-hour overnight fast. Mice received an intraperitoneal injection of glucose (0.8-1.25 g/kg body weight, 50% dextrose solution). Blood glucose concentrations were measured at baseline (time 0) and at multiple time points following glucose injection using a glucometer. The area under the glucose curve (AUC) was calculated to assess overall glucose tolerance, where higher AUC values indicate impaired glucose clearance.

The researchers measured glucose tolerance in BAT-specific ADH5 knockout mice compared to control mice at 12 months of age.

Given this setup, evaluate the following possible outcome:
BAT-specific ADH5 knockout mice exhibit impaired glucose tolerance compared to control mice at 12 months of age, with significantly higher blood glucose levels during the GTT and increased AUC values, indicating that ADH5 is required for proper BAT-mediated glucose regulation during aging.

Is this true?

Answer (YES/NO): YES